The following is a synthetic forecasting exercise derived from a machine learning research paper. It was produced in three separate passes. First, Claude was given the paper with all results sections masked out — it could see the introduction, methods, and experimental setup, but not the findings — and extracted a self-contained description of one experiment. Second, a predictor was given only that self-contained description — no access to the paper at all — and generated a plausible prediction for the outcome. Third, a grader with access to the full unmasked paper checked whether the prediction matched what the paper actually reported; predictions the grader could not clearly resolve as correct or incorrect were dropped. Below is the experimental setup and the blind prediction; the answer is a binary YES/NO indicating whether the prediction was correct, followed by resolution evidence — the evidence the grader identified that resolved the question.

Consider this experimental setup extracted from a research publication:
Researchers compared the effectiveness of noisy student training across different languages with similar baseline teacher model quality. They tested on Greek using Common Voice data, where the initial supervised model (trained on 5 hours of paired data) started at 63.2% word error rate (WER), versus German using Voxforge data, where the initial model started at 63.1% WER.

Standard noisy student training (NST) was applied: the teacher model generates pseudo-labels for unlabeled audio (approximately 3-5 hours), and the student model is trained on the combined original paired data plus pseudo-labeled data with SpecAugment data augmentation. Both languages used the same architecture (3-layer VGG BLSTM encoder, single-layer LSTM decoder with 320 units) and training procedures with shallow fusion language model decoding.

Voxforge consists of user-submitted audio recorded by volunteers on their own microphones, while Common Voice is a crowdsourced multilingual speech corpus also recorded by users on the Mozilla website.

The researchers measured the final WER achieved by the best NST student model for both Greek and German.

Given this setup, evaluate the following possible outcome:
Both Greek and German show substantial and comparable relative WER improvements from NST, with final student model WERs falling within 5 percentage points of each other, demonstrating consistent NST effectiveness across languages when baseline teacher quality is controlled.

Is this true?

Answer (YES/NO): NO